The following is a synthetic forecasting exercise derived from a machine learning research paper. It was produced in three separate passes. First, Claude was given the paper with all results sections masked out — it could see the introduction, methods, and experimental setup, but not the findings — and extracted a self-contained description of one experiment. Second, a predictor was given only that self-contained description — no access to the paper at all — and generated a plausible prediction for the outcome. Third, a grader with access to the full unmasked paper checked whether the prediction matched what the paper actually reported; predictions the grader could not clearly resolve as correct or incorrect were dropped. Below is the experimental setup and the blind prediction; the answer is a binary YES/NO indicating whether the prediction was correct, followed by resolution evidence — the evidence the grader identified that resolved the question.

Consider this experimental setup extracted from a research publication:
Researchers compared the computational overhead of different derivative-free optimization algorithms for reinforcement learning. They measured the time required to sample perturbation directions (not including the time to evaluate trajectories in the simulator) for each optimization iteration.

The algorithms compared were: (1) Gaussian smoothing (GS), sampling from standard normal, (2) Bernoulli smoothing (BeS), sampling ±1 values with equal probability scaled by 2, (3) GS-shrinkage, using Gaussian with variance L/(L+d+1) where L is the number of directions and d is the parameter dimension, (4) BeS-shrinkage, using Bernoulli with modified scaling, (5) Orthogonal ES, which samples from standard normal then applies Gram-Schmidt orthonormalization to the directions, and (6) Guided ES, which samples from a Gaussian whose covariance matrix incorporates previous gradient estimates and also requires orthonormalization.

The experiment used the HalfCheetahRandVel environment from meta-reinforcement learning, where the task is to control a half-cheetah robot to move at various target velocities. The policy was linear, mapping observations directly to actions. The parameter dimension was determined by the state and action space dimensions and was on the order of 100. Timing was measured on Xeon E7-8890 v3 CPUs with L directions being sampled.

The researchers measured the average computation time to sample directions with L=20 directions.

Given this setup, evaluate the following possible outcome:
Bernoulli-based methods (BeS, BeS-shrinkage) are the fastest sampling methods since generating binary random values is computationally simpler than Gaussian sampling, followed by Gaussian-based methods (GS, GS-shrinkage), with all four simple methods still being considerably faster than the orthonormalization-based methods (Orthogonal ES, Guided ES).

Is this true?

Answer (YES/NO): NO